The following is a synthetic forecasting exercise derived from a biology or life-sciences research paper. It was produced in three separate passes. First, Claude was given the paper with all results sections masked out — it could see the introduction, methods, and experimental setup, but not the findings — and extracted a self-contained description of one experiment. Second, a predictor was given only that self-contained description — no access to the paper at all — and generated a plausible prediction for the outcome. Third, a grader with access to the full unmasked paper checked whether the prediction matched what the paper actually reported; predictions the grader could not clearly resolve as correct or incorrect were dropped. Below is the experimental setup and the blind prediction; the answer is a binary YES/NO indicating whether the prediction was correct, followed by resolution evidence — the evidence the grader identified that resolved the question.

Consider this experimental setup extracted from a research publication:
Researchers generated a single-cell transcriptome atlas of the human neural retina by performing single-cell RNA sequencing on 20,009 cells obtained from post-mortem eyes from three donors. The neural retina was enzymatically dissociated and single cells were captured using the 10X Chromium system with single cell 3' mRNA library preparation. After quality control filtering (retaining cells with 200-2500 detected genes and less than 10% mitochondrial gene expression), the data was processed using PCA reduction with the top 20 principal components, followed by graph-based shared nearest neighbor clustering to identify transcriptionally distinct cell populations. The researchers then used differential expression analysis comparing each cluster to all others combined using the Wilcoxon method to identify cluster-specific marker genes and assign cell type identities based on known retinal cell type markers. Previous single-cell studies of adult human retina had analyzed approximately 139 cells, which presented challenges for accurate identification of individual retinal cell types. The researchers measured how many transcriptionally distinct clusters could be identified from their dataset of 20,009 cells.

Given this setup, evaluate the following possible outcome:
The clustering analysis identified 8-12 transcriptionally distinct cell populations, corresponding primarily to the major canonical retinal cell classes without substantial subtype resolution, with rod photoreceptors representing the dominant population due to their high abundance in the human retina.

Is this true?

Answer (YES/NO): NO